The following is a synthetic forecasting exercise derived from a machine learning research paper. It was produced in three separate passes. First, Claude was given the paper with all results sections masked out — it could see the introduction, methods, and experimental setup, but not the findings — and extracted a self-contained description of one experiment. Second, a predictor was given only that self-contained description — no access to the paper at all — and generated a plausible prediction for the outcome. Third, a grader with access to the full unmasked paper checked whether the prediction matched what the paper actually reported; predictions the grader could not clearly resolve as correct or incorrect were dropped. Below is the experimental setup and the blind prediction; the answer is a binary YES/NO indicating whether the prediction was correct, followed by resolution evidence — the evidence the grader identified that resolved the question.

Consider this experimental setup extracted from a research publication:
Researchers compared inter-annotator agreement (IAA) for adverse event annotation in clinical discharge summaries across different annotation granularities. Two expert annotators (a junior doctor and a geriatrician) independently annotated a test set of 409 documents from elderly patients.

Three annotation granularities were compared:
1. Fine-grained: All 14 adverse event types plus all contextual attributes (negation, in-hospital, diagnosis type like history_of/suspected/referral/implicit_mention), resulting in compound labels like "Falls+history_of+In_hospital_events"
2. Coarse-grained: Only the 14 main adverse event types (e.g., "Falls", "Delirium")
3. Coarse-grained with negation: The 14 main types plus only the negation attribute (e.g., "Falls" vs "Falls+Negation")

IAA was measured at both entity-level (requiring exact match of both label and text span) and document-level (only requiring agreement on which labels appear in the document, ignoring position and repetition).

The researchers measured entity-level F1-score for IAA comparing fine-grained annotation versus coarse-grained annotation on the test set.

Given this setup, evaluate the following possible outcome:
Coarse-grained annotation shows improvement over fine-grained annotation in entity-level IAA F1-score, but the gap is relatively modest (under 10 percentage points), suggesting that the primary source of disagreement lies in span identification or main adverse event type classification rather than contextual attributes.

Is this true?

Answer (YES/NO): YES